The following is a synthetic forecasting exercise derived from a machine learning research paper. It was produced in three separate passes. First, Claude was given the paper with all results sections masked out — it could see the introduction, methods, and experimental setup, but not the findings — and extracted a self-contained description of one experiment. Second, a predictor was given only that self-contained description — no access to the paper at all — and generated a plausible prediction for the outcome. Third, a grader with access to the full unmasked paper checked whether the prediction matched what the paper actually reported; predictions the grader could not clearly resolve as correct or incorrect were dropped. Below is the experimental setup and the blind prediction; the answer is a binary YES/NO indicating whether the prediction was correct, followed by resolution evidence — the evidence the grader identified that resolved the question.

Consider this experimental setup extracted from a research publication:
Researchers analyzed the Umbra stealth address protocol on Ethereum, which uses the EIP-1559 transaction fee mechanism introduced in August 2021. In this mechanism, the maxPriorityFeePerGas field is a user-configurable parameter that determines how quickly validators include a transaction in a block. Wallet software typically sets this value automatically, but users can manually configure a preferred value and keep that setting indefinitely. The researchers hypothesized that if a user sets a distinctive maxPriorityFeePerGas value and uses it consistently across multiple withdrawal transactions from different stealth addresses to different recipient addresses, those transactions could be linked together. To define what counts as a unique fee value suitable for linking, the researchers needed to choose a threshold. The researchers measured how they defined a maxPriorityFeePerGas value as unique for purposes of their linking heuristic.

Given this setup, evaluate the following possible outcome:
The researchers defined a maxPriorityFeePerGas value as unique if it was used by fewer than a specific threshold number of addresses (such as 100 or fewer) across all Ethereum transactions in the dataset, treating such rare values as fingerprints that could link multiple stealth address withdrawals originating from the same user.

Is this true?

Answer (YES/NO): NO